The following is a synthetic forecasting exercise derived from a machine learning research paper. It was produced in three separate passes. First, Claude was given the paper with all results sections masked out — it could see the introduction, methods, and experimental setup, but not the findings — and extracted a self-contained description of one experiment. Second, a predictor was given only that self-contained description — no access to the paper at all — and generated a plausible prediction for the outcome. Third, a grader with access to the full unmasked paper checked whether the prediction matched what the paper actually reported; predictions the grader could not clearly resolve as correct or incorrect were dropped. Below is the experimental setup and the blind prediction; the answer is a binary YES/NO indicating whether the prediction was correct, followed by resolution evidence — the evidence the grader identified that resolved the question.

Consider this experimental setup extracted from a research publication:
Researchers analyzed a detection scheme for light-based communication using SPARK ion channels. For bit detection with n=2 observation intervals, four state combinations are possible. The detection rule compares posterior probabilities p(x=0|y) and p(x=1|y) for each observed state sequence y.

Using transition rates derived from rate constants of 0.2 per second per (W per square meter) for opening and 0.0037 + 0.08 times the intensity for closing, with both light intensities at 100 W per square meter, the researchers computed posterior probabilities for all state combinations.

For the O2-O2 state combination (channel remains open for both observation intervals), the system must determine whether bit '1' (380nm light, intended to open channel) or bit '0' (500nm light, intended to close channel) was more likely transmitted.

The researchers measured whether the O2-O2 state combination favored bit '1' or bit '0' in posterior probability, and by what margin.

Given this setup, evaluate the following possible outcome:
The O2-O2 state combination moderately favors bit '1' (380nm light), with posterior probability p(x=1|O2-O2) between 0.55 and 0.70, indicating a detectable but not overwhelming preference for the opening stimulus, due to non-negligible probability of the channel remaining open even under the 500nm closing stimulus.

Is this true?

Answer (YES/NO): NO